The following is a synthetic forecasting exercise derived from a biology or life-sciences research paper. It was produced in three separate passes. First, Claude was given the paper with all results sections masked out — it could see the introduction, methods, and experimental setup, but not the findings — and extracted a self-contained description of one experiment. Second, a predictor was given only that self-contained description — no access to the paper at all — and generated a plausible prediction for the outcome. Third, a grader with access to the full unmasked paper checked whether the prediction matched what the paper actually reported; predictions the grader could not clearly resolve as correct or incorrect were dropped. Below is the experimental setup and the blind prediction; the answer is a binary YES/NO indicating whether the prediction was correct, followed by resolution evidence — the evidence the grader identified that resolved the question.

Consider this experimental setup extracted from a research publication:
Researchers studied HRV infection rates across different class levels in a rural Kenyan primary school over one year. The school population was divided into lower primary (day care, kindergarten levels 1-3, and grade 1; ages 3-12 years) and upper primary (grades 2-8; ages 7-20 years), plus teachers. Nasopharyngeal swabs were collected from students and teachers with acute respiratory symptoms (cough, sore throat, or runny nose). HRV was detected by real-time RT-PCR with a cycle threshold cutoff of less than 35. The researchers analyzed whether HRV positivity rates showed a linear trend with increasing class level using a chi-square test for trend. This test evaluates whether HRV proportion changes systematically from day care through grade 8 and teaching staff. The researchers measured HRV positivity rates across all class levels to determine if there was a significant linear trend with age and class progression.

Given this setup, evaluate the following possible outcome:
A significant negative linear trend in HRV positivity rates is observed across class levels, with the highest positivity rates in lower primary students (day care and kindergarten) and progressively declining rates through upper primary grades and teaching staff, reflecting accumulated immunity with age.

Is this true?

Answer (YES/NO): YES